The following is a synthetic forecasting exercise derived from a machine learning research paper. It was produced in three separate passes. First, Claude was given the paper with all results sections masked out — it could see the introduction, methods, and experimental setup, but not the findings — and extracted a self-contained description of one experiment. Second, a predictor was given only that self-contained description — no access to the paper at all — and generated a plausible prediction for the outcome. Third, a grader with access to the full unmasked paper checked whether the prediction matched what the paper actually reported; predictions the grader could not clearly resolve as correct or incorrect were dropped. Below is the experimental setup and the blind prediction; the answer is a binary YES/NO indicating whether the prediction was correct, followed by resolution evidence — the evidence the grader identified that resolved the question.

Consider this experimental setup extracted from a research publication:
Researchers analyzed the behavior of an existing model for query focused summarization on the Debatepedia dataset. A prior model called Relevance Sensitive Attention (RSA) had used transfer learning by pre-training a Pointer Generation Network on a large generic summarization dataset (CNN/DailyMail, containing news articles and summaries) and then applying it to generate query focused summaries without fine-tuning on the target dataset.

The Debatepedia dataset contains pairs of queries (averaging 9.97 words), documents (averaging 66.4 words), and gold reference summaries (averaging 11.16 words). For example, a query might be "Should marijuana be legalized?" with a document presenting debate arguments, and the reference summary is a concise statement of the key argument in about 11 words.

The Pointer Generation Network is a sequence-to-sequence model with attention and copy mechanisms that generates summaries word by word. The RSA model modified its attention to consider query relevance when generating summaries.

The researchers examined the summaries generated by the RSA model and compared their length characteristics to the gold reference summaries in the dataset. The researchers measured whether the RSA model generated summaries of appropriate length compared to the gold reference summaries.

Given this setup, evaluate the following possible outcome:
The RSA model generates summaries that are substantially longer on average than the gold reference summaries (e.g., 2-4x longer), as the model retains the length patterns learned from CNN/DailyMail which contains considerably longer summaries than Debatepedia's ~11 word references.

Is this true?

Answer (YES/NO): NO